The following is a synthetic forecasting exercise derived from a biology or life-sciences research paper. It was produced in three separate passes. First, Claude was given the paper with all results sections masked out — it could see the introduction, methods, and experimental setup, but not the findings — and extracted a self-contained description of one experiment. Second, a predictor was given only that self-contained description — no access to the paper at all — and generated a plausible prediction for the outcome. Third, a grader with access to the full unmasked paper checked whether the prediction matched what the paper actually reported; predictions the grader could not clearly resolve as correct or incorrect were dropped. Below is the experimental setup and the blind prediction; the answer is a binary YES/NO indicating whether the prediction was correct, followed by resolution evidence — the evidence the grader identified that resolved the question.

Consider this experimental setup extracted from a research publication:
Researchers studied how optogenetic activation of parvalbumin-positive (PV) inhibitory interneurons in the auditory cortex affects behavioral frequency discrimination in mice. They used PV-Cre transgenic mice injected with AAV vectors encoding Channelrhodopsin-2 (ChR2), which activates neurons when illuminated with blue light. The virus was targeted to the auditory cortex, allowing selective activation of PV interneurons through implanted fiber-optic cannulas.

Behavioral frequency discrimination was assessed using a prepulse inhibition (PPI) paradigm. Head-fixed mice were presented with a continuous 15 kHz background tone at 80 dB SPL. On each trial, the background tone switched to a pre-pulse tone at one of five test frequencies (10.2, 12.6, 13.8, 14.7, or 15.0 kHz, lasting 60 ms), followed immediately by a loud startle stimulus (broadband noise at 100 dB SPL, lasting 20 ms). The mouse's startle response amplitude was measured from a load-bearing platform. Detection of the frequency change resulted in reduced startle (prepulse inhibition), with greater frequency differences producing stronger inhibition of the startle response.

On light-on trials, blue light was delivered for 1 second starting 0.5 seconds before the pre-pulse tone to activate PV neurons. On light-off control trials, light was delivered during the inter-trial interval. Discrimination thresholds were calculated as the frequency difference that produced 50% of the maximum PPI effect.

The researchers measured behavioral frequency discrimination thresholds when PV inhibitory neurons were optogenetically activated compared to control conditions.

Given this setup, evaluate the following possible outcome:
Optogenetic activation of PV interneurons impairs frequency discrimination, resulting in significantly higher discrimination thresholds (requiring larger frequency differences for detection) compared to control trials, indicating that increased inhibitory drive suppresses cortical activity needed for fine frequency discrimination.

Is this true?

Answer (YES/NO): NO